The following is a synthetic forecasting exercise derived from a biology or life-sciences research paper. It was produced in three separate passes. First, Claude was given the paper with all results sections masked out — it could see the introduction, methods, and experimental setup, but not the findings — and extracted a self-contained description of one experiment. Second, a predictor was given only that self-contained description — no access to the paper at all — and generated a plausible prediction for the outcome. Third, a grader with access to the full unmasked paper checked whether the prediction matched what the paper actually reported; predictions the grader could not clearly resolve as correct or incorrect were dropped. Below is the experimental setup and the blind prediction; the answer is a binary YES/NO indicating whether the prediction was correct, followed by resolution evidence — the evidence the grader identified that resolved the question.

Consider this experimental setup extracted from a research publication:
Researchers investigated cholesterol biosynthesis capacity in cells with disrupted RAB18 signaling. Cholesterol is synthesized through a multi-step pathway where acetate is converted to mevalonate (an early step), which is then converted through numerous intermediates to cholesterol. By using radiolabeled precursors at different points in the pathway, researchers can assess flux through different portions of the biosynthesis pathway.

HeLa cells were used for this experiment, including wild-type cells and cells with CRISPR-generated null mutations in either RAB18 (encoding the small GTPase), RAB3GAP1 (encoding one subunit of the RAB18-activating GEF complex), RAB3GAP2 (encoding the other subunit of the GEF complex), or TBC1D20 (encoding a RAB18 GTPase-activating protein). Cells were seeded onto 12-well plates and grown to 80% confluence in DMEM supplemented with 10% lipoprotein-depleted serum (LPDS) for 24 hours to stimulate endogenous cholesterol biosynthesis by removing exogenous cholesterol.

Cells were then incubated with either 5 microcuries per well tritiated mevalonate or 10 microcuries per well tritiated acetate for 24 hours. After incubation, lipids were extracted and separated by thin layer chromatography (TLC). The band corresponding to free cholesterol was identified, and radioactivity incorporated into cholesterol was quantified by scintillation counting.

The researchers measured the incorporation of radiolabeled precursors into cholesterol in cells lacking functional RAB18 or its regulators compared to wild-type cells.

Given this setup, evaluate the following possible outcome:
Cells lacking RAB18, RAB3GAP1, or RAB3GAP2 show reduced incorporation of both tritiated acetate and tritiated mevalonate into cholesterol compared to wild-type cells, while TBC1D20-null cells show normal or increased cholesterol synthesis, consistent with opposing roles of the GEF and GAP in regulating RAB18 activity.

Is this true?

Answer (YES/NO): NO